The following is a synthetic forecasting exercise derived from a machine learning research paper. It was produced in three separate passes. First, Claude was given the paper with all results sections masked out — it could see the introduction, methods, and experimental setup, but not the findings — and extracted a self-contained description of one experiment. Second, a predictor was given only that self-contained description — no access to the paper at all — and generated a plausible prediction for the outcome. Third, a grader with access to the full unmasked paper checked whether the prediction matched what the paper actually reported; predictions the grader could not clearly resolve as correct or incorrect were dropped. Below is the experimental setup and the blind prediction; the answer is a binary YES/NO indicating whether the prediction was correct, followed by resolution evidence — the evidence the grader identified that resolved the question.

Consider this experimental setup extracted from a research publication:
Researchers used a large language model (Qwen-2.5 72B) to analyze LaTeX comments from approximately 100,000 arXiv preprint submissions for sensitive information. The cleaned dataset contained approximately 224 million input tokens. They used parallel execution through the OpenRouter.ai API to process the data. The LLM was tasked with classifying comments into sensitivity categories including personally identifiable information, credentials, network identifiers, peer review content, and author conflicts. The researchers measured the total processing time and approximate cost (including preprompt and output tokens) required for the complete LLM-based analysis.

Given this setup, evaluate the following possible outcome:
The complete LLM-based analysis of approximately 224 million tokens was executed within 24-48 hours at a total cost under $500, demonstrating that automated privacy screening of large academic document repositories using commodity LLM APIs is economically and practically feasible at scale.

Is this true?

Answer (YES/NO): NO